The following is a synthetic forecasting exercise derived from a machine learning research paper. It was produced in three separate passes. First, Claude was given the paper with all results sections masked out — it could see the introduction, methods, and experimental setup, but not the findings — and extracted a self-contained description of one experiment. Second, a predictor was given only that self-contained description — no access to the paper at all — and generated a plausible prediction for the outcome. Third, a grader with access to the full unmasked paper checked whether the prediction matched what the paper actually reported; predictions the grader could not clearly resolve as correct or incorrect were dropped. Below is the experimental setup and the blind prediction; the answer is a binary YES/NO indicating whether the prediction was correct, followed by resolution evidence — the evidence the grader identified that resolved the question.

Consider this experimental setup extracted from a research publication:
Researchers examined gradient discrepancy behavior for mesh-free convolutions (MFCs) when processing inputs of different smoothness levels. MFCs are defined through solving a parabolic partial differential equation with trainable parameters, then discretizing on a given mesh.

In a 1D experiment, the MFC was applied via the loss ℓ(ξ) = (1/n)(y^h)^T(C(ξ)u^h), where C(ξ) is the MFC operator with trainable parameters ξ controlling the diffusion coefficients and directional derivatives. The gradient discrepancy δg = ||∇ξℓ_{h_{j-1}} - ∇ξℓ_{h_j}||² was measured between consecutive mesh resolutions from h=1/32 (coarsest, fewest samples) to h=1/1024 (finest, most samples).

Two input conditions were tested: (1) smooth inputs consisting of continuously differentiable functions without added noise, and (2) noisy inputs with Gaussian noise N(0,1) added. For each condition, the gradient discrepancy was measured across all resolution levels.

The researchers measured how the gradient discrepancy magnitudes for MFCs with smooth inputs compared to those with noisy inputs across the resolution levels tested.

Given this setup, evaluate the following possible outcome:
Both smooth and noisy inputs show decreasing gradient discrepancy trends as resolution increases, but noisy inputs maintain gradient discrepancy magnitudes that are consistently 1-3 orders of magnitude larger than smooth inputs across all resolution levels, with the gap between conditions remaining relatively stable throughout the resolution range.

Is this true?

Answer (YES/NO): NO